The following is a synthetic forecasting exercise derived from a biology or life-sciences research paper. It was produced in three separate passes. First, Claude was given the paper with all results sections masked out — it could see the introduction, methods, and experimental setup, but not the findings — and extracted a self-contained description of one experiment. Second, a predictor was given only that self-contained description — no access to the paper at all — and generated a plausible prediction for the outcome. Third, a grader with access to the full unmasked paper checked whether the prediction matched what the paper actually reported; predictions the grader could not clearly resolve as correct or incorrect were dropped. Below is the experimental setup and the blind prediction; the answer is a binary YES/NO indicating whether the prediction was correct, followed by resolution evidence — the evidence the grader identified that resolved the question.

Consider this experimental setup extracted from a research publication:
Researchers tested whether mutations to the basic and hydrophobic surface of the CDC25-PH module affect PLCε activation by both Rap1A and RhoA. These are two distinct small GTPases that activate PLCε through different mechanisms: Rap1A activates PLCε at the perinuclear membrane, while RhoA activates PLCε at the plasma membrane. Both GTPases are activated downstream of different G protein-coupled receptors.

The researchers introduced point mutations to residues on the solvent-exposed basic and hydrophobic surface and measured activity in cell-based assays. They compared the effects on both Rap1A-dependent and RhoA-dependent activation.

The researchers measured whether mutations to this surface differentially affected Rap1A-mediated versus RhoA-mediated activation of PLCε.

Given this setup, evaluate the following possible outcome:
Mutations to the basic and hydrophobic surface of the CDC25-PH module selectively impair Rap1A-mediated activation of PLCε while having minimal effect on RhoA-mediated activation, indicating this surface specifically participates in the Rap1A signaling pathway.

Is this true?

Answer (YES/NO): NO